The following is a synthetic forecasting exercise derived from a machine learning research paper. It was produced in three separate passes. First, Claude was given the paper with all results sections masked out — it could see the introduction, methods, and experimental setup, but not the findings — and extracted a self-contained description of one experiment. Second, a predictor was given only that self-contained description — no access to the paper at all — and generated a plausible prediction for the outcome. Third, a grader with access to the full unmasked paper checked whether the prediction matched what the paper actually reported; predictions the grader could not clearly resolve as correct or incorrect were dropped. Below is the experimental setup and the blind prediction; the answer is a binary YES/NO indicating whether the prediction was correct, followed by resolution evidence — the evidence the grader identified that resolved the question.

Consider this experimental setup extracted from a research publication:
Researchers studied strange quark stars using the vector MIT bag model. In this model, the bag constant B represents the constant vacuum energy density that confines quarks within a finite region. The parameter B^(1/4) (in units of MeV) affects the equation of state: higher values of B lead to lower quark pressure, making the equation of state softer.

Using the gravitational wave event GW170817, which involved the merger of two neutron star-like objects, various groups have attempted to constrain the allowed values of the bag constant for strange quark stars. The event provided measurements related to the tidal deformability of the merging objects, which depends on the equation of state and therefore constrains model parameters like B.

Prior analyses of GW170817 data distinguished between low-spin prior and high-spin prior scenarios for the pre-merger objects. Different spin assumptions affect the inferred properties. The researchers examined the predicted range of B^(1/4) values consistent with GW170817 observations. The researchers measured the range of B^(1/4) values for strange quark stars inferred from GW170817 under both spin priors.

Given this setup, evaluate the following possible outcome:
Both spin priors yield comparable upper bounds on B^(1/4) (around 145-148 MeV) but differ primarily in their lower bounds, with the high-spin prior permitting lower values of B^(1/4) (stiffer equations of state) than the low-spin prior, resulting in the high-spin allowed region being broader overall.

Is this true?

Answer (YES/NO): NO